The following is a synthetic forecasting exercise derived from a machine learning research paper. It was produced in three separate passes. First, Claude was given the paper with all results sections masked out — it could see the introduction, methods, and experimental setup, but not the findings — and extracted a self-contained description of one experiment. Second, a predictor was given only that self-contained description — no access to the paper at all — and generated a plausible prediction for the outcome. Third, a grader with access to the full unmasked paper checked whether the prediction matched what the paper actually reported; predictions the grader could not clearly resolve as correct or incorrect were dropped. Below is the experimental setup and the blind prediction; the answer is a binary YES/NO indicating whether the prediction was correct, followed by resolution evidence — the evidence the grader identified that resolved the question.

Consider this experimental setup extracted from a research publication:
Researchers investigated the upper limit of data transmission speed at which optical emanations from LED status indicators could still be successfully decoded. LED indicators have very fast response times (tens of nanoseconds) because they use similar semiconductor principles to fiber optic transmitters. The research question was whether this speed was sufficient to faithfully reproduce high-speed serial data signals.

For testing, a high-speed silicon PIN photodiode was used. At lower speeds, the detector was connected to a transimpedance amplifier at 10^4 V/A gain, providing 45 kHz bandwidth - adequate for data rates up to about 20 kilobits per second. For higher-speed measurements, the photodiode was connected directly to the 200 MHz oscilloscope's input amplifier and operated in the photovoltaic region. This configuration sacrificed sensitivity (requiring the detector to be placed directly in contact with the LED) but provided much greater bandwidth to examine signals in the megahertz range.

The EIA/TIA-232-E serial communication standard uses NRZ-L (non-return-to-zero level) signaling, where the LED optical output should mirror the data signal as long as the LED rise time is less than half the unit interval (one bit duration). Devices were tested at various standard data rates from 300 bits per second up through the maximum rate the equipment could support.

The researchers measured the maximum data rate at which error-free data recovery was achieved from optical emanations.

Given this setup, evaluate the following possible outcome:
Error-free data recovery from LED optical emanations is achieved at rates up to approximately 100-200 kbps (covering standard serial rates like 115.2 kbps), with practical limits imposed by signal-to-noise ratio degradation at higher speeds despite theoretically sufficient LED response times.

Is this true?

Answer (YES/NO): NO